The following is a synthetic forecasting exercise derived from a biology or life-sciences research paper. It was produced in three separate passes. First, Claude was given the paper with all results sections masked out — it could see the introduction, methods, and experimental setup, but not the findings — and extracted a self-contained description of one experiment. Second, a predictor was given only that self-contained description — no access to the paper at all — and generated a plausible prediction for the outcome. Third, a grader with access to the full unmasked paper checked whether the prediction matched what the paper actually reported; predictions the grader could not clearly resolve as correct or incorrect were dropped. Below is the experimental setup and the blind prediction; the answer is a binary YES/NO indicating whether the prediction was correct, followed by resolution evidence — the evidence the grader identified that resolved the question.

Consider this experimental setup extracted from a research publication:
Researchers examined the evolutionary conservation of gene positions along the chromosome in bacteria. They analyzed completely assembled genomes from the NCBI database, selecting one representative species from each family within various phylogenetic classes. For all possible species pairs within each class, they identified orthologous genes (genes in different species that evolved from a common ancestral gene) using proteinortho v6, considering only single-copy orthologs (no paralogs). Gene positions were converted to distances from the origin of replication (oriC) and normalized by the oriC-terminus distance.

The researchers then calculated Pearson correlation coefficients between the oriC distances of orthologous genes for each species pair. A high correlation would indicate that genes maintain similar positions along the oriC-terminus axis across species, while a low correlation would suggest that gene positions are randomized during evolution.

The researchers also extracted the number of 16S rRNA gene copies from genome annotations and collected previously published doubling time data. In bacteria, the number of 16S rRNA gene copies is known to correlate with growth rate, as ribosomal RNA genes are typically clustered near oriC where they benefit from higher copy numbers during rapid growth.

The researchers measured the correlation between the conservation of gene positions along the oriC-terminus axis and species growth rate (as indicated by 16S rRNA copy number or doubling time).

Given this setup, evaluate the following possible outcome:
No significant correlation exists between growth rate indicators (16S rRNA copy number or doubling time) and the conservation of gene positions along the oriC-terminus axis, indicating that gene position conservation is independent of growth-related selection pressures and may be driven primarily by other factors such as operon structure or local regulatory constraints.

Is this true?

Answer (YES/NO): NO